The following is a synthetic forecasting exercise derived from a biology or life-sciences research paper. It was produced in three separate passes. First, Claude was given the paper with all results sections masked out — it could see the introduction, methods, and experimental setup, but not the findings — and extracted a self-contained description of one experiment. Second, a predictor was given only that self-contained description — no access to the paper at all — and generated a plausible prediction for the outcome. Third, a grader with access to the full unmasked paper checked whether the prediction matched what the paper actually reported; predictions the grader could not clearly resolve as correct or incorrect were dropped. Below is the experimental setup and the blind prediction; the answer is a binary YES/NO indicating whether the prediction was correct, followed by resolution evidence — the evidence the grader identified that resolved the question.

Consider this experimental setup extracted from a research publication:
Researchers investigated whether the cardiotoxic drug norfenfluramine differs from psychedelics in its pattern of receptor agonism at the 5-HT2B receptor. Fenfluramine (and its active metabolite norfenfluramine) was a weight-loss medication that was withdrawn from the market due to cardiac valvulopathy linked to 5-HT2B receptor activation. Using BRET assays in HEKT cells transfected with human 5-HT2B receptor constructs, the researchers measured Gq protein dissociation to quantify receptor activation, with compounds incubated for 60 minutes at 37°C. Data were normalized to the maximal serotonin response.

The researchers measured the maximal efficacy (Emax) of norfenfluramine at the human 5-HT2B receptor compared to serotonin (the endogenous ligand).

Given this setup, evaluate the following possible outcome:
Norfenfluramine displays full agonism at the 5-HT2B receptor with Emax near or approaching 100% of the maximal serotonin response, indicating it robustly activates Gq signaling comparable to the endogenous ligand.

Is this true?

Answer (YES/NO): YES